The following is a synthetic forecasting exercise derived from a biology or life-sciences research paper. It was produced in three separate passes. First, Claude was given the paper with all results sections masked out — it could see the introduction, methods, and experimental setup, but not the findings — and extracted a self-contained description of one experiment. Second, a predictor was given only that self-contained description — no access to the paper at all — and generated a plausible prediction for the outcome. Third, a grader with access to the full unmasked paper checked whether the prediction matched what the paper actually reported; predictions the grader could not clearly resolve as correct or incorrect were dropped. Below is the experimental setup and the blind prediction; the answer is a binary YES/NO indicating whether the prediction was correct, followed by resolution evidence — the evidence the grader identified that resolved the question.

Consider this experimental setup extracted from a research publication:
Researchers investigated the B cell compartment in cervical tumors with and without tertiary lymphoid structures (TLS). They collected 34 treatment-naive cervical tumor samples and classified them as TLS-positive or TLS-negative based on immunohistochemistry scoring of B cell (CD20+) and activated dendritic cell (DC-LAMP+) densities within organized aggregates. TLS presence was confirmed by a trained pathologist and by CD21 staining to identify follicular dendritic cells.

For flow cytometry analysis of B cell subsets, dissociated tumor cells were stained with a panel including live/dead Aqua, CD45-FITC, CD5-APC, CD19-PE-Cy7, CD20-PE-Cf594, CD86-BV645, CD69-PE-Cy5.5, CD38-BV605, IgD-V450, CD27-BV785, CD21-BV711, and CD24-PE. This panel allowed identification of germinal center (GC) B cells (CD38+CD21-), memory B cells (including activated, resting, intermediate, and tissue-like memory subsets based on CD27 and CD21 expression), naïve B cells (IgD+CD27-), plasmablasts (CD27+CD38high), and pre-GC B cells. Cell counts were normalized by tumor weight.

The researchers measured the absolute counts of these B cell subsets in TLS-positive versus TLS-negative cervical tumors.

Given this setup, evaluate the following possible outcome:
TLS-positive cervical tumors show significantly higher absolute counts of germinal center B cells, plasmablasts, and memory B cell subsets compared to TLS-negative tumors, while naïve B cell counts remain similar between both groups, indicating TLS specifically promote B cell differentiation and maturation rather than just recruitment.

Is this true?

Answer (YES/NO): NO